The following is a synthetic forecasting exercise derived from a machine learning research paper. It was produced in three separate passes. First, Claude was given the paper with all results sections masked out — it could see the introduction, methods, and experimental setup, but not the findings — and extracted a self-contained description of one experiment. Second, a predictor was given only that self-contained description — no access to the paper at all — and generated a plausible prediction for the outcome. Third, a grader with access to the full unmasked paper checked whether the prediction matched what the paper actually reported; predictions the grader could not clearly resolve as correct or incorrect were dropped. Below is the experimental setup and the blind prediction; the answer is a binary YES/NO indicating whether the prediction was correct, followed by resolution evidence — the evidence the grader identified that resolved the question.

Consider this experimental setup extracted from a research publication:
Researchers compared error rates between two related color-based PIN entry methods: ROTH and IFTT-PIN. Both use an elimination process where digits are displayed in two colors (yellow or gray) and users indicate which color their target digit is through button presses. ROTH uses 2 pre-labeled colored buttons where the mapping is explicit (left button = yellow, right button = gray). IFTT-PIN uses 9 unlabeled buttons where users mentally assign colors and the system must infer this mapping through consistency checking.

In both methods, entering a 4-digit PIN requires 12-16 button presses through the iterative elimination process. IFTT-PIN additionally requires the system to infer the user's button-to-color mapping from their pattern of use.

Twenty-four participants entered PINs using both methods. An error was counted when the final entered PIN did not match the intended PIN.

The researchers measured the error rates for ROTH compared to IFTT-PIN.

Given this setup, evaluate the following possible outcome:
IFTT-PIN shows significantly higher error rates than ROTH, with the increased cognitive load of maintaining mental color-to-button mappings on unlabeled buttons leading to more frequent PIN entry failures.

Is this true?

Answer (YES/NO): NO